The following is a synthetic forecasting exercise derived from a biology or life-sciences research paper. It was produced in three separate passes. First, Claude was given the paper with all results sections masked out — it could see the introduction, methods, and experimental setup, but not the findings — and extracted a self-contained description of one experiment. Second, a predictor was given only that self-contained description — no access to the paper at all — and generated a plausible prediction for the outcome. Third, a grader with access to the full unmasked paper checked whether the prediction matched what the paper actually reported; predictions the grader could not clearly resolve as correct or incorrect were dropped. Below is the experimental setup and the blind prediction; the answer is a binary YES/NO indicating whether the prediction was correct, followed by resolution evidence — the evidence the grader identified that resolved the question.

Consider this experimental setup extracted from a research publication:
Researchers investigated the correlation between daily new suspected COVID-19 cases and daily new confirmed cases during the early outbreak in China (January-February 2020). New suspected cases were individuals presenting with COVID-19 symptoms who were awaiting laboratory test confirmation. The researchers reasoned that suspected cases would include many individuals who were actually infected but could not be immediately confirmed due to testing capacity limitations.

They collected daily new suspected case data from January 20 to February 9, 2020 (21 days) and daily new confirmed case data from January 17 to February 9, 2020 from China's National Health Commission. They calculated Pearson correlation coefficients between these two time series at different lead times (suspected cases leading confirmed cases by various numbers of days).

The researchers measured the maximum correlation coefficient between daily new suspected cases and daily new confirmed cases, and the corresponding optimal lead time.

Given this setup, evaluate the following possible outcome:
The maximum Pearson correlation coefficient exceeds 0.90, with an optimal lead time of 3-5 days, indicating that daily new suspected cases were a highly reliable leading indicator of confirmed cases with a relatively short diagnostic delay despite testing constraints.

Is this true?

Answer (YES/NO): NO